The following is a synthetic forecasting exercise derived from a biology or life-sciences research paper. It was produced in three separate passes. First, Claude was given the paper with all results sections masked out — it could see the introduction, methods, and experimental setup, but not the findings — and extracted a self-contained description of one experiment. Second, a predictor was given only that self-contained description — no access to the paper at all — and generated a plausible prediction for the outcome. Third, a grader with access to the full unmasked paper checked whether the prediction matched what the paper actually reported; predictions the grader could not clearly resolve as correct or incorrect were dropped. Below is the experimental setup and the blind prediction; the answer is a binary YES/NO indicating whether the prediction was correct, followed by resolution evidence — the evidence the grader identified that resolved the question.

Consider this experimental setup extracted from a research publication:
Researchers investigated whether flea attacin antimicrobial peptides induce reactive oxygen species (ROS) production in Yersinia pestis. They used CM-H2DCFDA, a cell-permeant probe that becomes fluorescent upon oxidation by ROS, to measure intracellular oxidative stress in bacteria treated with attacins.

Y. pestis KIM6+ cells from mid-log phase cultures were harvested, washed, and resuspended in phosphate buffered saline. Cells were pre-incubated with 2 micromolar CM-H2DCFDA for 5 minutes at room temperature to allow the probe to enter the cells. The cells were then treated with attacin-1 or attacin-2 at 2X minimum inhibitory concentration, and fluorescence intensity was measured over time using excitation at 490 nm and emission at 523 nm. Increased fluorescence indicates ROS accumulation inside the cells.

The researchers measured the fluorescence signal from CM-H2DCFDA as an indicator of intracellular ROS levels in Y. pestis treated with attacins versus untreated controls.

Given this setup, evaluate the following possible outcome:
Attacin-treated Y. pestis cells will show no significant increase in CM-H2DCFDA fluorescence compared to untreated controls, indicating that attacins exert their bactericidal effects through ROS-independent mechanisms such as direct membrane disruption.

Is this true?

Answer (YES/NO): NO